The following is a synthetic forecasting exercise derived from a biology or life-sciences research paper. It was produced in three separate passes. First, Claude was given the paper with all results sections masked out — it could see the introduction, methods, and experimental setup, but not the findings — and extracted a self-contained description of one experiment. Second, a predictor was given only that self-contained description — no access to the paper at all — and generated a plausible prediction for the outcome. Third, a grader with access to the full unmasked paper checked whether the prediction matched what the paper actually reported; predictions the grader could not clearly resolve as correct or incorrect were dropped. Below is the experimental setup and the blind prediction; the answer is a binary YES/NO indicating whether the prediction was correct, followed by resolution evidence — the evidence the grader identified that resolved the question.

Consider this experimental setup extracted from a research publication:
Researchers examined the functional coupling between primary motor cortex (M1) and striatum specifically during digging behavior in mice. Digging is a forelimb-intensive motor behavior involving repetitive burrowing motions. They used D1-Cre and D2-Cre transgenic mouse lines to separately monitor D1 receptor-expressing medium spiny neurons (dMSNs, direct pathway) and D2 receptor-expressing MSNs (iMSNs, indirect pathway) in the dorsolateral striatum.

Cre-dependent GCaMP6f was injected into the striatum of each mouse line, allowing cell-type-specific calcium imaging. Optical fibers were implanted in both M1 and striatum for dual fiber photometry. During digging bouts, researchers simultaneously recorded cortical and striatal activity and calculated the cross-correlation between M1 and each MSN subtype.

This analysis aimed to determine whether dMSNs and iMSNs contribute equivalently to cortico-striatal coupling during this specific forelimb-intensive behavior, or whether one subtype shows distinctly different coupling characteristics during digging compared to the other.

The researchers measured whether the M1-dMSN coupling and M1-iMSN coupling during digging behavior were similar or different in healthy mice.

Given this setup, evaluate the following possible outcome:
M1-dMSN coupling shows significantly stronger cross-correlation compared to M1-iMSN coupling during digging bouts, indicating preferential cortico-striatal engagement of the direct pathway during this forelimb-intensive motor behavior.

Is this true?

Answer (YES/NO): YES